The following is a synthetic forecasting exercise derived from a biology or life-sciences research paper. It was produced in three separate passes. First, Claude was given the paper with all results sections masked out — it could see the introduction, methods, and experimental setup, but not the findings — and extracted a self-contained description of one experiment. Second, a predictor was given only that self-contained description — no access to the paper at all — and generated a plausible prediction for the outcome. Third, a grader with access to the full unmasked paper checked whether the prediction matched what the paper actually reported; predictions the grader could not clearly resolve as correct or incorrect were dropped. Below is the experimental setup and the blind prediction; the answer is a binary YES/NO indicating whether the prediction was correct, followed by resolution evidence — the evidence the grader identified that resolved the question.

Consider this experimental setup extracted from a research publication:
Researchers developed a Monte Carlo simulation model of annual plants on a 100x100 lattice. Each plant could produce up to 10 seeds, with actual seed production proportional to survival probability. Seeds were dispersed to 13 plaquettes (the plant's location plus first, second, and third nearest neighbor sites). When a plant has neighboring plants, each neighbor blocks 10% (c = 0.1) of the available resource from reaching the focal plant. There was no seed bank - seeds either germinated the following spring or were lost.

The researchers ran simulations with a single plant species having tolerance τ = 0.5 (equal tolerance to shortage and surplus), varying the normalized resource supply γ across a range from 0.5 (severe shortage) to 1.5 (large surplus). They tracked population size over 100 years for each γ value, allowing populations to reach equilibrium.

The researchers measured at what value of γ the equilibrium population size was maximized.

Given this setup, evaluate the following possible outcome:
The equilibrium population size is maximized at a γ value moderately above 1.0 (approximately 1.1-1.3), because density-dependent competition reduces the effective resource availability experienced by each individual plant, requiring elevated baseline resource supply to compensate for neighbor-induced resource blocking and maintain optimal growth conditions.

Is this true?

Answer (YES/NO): YES